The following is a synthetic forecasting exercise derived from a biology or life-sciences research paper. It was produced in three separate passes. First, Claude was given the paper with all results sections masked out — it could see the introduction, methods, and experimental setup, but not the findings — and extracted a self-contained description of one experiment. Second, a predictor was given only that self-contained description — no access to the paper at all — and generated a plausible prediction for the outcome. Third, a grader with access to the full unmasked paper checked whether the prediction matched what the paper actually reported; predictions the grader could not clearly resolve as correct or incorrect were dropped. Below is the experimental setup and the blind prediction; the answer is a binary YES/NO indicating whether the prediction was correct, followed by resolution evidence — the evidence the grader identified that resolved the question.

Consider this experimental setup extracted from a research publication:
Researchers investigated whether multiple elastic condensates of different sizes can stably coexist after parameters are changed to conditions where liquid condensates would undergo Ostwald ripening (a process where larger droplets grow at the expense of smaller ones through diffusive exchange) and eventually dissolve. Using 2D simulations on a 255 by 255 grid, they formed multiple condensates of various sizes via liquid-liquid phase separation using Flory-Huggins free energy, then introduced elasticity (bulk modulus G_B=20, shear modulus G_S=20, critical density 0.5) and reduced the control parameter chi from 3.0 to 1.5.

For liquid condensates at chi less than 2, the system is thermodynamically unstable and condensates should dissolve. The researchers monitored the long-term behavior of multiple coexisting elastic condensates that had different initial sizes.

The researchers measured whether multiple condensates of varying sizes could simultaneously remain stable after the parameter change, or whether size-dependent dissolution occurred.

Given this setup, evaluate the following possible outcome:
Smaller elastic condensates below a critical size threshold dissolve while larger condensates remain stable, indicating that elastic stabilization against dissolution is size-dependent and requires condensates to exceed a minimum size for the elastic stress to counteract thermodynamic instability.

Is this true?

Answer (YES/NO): NO